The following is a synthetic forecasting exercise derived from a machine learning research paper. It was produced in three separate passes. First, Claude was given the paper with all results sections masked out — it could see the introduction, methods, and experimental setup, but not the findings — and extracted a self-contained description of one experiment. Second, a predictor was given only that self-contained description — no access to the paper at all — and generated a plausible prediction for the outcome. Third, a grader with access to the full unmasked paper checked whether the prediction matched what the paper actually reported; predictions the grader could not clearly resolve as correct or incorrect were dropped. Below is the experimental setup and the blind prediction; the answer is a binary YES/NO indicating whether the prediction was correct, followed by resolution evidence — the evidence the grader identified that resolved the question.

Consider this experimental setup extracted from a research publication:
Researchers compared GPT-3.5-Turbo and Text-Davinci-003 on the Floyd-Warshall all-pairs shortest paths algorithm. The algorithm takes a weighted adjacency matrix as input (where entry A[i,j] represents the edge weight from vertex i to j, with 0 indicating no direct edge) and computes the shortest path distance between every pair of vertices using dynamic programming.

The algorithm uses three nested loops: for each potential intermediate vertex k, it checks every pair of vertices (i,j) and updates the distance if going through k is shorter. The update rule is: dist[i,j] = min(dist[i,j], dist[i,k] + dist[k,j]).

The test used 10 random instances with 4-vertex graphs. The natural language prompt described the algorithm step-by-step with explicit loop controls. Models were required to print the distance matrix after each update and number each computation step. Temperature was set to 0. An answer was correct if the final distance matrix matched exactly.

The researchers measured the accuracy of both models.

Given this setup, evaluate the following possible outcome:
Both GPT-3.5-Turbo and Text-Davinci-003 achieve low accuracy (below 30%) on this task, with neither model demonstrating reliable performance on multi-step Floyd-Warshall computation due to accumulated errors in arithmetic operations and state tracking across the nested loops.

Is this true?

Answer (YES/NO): NO